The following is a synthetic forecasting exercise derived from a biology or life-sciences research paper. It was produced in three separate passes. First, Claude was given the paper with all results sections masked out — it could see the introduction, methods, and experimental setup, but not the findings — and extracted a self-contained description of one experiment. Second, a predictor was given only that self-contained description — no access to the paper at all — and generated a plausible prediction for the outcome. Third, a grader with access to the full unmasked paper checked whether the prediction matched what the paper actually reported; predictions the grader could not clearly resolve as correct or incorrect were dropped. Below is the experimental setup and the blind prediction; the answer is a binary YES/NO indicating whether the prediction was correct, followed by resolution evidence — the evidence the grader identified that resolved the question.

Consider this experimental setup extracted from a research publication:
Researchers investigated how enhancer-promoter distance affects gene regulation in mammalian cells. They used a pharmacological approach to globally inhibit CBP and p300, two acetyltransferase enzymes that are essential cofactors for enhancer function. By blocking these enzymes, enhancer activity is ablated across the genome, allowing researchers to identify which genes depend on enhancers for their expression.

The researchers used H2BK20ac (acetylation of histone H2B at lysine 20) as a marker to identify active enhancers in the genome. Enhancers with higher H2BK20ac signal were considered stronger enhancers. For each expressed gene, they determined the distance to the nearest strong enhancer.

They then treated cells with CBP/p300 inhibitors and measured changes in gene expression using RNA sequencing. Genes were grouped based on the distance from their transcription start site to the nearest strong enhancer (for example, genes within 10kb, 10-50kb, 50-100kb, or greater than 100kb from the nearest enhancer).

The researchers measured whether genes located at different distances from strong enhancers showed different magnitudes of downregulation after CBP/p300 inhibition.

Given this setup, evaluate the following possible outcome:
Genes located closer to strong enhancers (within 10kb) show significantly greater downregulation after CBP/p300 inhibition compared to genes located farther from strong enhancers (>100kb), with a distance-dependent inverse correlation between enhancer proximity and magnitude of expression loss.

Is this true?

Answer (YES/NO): YES